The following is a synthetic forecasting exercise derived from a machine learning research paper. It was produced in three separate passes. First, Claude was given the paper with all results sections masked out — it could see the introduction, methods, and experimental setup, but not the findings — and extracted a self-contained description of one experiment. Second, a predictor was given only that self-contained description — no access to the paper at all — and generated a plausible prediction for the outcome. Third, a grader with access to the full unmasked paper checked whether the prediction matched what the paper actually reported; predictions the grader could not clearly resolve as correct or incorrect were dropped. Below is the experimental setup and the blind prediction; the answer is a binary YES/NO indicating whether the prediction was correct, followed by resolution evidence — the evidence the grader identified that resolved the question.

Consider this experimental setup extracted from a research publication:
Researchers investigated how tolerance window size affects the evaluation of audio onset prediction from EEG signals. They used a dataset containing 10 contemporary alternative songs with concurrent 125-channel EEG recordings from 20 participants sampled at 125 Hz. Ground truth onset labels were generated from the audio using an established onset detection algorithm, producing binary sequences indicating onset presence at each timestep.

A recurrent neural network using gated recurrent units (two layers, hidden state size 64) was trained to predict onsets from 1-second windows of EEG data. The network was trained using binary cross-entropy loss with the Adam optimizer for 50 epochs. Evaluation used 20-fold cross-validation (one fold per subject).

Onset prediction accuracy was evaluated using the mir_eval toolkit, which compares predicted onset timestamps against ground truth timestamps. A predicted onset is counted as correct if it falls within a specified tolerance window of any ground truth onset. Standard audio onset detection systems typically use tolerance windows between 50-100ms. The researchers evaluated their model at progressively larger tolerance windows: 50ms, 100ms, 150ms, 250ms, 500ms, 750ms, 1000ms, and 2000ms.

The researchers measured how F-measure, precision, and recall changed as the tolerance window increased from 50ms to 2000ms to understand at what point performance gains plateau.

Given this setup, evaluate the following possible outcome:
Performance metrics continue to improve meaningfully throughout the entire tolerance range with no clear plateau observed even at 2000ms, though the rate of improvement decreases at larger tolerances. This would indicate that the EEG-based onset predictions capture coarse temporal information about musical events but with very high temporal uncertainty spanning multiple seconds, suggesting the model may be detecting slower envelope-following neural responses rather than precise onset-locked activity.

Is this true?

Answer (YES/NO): NO